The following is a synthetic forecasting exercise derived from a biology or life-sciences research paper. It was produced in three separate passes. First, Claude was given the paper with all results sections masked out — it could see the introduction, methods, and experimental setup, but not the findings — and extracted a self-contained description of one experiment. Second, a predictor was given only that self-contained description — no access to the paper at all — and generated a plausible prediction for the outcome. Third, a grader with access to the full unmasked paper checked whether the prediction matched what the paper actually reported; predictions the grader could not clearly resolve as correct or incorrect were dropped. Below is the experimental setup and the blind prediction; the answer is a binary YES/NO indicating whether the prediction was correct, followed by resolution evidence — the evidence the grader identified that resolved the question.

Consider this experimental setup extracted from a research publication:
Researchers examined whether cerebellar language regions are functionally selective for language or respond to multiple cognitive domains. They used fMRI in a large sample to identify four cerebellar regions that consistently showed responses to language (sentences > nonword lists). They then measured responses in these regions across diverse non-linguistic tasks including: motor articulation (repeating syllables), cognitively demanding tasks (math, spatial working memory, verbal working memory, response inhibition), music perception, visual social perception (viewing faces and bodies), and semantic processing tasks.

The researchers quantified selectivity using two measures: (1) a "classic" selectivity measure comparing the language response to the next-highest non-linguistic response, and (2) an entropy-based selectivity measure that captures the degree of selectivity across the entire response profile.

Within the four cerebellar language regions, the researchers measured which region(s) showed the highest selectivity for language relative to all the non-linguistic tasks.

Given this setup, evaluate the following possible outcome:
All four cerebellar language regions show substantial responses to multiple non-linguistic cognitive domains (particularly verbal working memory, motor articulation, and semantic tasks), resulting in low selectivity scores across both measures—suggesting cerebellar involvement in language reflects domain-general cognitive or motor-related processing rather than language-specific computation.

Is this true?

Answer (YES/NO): NO